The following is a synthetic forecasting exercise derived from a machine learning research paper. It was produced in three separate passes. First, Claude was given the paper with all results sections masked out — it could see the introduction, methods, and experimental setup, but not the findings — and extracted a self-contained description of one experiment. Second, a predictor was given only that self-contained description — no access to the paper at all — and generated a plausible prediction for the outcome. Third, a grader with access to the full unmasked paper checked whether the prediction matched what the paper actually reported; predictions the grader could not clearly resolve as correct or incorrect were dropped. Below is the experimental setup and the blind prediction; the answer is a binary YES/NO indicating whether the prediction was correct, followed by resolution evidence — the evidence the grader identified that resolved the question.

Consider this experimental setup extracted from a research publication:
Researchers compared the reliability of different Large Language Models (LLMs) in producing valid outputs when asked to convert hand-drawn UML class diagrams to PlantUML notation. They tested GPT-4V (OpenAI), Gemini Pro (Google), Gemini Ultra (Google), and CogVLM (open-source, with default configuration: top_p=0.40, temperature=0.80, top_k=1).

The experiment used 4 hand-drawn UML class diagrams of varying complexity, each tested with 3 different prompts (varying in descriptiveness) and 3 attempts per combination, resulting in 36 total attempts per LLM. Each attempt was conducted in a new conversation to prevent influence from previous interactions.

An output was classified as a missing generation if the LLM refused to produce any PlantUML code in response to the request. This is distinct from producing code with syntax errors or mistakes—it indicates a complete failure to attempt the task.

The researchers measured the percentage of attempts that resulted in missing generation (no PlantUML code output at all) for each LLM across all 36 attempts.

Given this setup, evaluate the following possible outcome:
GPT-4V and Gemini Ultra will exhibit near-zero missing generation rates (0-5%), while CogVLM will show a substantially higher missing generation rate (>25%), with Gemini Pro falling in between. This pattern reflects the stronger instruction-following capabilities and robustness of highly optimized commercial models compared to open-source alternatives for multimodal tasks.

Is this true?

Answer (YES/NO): NO